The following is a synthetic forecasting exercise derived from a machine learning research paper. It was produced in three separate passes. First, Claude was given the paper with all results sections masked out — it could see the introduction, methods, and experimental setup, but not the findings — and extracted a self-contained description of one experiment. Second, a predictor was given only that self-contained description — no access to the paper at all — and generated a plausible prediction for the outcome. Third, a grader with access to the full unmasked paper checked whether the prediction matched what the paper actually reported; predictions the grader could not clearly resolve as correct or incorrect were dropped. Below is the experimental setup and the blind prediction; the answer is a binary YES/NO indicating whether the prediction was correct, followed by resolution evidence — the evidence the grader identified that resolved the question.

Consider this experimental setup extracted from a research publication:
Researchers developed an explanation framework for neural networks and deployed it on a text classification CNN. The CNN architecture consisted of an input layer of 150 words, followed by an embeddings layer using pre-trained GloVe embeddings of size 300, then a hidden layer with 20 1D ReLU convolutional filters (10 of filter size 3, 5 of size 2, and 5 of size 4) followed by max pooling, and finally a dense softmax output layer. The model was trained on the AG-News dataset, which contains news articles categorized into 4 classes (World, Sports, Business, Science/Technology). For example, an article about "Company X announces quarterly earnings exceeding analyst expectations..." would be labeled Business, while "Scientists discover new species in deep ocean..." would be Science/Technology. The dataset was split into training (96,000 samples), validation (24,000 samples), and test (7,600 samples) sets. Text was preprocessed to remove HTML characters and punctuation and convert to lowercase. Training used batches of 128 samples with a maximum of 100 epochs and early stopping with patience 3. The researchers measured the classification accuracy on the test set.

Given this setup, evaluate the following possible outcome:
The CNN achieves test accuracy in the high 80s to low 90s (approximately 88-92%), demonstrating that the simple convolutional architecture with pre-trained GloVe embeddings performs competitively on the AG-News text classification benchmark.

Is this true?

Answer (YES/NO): YES